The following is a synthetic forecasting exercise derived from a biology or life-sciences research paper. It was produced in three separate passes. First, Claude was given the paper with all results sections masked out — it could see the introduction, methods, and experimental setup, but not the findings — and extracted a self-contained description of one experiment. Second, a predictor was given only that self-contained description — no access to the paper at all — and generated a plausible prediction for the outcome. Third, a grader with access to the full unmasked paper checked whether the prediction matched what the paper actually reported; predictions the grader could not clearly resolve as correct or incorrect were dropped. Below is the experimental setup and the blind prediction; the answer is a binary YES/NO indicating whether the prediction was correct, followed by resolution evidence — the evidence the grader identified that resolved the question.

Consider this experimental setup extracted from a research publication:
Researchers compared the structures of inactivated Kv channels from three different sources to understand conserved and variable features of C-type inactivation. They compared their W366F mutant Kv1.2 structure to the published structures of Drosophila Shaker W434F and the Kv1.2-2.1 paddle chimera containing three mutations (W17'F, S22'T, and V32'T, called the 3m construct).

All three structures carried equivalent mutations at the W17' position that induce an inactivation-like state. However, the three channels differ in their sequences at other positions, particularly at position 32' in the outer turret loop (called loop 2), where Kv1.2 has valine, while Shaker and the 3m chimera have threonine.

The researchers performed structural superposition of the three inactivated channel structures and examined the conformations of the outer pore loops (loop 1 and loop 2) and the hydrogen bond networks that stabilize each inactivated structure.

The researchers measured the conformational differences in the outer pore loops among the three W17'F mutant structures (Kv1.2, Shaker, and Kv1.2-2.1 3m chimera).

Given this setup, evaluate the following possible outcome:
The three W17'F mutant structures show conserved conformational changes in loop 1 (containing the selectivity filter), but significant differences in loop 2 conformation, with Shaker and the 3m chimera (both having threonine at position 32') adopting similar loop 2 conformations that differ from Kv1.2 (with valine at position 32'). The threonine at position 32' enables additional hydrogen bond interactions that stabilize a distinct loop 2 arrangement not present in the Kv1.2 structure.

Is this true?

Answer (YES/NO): NO